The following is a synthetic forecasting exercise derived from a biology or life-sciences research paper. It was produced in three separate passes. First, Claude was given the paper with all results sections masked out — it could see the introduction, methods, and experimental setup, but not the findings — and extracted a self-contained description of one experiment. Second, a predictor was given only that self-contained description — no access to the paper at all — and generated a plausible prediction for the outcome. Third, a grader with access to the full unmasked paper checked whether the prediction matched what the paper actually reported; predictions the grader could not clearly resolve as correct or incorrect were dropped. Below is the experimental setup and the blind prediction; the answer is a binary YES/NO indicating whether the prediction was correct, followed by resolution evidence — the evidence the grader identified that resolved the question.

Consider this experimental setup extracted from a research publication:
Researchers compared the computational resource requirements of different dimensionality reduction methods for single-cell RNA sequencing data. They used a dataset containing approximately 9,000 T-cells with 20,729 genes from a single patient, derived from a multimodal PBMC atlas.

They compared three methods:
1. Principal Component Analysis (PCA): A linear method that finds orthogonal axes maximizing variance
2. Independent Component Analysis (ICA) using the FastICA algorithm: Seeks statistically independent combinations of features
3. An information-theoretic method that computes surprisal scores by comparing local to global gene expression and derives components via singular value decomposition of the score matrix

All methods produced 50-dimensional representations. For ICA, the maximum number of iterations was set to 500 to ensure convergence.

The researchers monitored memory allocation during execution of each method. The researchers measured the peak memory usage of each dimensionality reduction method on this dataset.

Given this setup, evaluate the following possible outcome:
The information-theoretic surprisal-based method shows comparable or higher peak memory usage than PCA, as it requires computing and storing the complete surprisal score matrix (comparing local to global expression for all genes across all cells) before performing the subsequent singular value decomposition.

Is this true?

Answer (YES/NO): YES